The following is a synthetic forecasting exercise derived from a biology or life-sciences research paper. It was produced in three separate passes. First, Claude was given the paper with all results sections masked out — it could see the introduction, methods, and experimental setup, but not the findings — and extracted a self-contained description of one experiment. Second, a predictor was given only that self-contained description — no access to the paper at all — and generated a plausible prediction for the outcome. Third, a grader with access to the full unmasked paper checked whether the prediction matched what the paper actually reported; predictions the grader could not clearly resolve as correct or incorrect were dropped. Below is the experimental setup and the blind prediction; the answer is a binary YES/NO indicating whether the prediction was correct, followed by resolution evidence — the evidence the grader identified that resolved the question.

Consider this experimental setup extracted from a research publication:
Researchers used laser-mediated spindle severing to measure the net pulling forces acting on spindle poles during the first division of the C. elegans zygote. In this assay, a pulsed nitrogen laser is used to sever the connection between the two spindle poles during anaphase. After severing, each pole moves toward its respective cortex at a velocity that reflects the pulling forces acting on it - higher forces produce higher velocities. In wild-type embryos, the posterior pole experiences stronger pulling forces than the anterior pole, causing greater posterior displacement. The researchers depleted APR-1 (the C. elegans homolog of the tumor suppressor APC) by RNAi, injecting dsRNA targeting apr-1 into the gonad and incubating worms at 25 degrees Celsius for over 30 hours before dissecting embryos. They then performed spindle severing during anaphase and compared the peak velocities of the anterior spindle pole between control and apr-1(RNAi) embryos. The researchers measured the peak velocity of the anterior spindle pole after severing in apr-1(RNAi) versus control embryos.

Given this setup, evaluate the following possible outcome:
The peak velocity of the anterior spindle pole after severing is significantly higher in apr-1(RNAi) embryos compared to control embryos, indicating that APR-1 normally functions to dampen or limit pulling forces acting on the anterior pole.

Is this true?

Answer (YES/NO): YES